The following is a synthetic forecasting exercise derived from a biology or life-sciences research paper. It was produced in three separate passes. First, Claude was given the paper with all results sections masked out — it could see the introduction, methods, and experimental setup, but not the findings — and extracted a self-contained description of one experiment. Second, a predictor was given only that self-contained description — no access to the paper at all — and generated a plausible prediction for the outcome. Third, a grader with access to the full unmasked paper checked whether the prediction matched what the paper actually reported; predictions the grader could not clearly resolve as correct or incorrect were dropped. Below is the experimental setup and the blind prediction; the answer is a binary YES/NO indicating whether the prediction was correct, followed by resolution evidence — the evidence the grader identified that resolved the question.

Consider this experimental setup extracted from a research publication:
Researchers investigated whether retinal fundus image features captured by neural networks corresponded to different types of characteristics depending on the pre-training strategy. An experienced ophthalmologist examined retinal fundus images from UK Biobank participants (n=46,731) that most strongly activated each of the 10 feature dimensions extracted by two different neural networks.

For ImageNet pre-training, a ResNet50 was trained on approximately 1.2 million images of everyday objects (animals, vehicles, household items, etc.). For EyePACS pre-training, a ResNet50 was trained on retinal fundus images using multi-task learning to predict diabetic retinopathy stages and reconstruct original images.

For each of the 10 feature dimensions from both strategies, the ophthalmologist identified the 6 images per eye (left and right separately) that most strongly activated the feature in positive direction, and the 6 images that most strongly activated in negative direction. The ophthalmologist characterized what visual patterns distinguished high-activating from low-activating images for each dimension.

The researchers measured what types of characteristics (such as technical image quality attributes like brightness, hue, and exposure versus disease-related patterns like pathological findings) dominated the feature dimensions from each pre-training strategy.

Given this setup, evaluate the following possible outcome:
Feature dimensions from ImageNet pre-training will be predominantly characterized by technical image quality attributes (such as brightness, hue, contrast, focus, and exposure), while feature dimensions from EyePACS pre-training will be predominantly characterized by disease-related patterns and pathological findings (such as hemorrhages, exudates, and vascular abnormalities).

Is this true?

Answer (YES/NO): YES